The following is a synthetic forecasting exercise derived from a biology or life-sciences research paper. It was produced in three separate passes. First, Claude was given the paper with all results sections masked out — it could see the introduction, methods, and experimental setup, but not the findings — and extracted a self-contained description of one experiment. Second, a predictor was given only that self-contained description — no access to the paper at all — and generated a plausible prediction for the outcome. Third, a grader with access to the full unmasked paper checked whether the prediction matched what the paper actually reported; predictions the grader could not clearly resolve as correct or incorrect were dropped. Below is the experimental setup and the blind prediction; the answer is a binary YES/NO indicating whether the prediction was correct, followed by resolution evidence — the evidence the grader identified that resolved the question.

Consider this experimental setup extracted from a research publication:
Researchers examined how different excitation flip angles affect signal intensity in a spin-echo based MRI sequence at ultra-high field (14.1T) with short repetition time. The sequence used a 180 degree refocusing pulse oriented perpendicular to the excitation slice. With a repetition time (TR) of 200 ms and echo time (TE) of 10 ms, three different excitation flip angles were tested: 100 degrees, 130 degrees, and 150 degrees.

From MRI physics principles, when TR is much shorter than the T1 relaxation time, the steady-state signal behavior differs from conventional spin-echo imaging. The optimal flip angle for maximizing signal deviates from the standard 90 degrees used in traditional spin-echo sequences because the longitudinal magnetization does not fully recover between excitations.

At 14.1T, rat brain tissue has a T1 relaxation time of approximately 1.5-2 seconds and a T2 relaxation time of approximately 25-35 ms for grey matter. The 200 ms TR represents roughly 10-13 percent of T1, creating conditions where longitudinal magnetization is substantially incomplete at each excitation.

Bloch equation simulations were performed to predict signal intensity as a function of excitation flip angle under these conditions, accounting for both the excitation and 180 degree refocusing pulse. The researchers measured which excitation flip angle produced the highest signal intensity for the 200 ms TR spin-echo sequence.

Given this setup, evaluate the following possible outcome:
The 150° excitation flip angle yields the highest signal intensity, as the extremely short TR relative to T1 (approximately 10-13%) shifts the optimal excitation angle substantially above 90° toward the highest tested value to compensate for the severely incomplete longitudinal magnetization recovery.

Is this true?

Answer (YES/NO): YES